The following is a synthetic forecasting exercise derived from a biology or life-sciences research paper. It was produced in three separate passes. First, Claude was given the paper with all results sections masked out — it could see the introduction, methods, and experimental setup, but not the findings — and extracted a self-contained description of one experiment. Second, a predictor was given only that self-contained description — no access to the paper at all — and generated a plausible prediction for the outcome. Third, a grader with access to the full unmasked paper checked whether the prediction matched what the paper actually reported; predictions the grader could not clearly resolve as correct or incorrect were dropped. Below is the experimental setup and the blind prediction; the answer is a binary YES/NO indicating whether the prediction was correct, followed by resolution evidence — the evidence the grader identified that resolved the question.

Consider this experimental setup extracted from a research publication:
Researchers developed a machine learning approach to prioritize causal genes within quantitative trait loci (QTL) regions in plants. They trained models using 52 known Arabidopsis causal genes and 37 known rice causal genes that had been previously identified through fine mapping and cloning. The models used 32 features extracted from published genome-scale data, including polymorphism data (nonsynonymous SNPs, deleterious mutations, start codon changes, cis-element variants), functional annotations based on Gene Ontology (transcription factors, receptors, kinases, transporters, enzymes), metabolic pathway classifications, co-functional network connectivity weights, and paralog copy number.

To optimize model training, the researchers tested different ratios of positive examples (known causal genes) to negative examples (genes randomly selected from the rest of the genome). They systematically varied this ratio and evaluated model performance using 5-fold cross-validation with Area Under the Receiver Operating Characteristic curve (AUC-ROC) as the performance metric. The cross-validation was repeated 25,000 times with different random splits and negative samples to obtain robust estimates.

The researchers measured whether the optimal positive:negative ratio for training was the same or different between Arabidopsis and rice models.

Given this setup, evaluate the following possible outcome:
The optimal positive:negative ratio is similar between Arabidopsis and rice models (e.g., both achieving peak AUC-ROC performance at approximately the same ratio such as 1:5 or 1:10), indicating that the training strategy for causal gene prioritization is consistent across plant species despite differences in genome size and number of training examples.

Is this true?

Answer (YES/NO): NO